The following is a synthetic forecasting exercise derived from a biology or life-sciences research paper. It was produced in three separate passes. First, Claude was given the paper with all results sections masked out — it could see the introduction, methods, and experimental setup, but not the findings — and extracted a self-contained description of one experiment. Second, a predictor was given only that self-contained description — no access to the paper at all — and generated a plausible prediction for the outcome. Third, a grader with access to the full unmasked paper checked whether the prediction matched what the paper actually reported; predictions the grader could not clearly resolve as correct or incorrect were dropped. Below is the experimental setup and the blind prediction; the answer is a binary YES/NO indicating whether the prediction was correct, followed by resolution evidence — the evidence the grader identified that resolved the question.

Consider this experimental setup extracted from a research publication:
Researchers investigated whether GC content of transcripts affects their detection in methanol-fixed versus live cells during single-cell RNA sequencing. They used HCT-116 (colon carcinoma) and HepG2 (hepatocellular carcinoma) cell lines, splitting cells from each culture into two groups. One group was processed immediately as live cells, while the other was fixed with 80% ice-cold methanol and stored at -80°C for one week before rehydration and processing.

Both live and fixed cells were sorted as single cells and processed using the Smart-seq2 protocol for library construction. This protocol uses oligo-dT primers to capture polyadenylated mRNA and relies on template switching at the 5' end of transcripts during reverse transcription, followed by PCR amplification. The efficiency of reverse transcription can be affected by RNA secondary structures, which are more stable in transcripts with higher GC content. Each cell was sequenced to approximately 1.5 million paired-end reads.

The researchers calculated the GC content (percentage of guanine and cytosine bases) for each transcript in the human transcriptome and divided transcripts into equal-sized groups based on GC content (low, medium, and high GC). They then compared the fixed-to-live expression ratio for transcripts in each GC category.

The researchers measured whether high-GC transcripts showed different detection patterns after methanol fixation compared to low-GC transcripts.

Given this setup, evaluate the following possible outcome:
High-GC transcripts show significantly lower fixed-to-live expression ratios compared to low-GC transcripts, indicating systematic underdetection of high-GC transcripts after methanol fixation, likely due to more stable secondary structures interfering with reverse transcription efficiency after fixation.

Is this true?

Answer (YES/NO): YES